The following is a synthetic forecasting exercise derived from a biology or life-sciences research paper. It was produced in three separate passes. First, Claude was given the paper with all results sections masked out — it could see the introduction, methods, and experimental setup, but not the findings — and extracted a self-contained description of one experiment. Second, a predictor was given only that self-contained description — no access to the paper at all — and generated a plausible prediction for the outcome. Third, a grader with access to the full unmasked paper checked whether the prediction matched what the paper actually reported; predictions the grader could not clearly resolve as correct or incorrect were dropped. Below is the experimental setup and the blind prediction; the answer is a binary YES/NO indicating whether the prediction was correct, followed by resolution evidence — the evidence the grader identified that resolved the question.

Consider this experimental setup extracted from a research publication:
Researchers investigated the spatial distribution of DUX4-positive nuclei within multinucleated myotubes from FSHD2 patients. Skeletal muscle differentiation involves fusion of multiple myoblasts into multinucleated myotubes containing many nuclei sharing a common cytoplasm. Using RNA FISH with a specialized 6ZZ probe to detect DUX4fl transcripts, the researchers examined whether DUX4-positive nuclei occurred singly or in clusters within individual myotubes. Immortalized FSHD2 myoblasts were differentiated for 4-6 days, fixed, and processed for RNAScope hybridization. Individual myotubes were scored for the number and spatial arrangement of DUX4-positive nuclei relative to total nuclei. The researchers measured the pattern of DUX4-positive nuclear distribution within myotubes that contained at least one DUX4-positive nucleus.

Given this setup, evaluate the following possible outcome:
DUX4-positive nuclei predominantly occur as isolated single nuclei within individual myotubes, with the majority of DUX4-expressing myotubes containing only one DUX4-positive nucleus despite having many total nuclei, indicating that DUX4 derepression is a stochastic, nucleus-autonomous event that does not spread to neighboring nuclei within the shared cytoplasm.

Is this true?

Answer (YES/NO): NO